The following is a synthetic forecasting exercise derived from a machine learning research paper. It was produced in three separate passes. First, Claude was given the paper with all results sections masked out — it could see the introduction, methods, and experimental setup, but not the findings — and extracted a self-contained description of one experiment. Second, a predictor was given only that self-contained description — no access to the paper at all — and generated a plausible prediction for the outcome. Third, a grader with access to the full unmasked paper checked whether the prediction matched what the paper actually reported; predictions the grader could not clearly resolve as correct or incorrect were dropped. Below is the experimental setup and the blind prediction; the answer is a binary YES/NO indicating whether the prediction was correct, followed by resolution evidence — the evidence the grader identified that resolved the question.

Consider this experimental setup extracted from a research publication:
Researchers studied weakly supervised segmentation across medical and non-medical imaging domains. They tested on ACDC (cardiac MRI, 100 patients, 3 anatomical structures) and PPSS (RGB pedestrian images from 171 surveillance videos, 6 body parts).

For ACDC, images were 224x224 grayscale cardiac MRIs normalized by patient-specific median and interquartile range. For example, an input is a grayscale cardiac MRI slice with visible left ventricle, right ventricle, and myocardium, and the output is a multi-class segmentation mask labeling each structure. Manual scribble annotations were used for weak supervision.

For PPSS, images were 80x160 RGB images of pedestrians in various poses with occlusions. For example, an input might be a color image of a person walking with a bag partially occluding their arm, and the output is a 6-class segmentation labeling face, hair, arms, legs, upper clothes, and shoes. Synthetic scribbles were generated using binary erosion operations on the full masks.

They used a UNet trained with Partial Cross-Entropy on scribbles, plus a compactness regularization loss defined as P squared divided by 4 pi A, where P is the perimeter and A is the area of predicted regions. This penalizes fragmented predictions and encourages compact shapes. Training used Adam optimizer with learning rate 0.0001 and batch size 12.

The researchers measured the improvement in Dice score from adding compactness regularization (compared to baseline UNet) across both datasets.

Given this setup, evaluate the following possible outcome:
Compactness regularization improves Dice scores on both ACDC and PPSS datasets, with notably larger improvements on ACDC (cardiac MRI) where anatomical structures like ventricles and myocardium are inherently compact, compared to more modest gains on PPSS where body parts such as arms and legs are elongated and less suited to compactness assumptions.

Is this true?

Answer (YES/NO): NO